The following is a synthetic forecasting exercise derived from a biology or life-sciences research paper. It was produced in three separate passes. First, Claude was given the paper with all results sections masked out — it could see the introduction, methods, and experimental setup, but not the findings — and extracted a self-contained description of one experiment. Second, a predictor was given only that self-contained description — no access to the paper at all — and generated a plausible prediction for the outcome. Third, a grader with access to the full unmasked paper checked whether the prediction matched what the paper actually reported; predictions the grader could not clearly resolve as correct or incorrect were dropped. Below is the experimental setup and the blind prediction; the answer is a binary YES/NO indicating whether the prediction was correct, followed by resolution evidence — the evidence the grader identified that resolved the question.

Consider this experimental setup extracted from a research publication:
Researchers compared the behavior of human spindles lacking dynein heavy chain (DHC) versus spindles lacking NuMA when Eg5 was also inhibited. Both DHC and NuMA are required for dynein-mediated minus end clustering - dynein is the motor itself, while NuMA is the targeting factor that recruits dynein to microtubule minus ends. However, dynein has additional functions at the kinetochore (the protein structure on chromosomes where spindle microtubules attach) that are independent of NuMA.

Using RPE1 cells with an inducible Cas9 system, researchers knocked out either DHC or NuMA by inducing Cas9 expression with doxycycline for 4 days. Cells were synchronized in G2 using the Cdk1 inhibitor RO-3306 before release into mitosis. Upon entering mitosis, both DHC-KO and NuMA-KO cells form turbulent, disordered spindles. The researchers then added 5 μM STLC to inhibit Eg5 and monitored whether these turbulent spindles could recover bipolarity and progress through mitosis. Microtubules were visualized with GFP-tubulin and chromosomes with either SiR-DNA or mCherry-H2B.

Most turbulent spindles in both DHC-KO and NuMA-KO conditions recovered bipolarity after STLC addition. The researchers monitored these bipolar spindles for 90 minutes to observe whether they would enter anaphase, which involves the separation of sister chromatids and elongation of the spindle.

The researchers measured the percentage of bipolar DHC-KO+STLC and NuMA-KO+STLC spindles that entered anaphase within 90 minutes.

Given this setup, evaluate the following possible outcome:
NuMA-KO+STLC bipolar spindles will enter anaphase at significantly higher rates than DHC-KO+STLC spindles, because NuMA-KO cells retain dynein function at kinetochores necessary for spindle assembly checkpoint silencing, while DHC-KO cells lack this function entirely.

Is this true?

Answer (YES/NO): YES